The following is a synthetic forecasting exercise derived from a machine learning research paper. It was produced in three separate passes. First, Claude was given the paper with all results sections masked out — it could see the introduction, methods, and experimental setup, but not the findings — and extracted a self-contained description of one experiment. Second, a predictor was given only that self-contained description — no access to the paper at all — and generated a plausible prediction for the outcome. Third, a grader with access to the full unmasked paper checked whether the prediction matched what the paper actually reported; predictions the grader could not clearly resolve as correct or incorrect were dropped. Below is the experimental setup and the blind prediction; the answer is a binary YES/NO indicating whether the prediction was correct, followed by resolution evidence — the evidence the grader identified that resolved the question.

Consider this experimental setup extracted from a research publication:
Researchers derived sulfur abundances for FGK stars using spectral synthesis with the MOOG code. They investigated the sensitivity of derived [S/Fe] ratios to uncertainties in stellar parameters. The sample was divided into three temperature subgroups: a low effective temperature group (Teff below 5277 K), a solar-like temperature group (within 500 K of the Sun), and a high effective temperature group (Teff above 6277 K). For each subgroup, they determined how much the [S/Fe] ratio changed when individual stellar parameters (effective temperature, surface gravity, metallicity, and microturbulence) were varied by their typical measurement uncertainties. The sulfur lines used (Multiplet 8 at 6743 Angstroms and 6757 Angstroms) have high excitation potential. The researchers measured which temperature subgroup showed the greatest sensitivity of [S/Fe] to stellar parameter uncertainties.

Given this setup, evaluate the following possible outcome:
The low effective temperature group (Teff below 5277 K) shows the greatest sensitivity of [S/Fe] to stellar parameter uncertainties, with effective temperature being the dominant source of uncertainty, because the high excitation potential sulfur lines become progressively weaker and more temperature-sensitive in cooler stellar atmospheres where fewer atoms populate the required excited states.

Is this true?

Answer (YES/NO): NO